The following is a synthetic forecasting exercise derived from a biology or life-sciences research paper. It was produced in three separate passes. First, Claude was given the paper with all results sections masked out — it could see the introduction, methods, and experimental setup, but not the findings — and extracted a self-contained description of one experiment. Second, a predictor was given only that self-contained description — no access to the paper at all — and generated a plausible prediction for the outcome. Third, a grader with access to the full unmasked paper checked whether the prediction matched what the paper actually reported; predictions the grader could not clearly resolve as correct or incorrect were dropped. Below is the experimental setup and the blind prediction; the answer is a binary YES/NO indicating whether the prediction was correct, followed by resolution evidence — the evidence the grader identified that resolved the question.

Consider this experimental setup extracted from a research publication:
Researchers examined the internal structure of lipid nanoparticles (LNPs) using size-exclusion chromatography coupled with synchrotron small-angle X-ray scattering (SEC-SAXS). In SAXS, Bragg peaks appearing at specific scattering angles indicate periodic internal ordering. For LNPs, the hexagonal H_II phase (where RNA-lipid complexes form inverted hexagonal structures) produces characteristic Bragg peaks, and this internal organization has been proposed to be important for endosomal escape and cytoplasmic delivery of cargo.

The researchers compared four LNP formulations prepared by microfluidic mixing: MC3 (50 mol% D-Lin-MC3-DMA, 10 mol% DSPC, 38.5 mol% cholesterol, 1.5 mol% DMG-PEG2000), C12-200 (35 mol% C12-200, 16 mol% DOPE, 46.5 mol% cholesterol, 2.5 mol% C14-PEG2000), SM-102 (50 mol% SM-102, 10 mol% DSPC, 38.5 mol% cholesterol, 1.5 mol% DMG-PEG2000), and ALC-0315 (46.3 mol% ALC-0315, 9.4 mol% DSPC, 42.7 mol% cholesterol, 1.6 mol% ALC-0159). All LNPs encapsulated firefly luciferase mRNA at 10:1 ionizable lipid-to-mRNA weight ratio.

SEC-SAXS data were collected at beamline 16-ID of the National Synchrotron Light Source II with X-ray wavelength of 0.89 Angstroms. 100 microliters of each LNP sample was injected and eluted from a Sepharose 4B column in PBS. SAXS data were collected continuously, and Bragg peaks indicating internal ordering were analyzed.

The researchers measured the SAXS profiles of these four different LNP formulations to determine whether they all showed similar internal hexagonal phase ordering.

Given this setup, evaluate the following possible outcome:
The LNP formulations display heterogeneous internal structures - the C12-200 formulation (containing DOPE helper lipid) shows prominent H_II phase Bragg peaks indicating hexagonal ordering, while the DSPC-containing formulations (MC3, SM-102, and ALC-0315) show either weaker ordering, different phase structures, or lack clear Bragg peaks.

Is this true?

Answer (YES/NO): NO